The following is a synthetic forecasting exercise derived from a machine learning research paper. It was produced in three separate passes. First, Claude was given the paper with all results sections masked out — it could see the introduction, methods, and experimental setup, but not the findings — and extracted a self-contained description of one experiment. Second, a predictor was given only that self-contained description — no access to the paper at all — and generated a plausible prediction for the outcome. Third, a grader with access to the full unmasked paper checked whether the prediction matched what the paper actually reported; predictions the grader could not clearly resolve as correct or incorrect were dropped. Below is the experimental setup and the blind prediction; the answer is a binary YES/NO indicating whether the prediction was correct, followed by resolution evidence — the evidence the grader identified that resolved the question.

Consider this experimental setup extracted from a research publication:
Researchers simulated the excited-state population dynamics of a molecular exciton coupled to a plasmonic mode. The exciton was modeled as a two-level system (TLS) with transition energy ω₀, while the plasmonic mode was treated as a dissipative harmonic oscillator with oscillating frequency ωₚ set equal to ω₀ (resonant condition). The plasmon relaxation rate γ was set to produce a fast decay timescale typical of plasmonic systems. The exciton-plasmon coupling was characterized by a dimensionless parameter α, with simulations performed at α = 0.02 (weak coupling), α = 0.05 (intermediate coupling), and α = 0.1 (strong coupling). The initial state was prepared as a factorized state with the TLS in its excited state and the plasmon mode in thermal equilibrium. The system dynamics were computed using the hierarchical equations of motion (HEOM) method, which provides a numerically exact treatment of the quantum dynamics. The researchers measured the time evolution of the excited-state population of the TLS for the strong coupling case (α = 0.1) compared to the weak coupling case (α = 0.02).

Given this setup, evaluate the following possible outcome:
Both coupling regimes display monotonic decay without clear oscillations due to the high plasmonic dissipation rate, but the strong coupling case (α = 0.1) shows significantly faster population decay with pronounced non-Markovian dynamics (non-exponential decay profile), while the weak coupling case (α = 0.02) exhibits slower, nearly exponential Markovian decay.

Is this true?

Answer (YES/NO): NO